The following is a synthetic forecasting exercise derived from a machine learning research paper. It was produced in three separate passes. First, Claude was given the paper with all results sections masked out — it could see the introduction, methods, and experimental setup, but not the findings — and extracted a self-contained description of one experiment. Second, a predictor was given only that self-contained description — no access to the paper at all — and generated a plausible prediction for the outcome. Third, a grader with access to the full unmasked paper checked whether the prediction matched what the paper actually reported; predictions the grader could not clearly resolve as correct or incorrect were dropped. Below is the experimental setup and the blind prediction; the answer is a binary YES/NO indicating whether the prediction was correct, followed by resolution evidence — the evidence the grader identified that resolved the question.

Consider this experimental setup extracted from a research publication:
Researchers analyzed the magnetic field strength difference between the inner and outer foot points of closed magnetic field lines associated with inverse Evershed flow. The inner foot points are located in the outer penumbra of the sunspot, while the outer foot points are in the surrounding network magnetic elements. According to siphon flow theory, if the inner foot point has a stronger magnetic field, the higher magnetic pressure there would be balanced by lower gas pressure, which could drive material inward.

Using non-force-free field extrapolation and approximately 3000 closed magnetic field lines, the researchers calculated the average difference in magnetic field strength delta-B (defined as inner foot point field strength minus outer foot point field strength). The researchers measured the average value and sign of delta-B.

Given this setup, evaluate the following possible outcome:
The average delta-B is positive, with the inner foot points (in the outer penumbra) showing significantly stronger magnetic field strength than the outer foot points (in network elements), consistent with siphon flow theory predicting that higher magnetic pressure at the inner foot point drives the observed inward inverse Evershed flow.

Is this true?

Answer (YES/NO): YES